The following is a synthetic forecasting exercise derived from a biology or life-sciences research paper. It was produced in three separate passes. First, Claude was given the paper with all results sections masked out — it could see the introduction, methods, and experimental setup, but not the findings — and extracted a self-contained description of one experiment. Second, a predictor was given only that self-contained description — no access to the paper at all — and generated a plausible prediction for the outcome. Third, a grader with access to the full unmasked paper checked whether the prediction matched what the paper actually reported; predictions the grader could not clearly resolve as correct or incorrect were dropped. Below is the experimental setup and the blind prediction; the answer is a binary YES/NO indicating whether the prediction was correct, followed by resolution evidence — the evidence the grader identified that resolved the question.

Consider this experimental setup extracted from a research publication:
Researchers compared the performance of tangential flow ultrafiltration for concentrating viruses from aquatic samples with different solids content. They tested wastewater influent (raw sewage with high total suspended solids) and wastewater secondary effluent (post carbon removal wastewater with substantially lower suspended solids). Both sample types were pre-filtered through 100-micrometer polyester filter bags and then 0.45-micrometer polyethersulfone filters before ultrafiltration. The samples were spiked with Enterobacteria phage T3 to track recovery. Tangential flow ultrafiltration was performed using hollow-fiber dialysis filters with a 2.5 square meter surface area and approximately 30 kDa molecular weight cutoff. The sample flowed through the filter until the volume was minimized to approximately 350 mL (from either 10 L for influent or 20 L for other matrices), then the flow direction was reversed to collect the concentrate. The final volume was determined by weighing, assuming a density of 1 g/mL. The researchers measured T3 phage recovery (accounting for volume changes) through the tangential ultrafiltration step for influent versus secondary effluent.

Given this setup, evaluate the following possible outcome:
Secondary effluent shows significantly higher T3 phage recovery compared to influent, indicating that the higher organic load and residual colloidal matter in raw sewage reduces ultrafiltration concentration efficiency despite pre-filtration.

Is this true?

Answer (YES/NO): NO